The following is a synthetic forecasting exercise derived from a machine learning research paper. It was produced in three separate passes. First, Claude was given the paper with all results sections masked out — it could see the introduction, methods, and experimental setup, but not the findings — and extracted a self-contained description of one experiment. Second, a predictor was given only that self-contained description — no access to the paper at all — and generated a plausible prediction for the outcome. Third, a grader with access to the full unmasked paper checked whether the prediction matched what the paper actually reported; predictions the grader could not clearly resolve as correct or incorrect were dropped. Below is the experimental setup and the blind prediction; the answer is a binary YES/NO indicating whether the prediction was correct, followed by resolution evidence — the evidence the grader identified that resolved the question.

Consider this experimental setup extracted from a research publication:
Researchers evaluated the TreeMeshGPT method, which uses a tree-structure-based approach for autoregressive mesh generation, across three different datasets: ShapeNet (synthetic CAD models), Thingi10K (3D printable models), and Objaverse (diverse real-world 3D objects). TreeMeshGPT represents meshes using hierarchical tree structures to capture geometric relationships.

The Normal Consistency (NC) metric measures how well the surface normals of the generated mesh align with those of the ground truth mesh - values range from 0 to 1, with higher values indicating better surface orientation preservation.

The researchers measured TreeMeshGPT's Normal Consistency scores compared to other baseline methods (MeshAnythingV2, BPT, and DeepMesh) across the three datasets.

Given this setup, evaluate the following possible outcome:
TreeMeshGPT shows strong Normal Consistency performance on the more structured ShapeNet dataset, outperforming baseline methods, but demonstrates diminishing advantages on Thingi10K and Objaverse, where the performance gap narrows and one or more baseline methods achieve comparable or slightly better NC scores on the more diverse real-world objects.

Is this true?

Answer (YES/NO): NO